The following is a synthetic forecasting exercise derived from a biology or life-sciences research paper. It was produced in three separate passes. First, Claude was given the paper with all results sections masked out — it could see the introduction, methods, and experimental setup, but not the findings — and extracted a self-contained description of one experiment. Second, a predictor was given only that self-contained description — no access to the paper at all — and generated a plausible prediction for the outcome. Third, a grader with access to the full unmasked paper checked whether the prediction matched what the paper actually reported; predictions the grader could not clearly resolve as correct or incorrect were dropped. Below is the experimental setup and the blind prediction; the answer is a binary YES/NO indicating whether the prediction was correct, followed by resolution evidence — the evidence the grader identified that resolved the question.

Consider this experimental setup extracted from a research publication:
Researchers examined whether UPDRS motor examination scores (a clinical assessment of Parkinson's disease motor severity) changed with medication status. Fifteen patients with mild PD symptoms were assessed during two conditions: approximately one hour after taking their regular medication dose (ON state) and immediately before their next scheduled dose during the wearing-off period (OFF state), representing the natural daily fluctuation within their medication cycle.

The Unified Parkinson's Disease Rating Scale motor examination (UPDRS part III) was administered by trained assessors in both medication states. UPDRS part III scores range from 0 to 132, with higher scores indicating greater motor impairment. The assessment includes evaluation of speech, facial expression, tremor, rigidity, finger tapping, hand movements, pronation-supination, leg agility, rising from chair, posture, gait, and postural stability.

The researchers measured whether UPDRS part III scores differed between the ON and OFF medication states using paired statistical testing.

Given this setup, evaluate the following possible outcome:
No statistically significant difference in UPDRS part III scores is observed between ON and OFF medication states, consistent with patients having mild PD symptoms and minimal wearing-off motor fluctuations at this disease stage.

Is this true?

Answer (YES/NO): NO